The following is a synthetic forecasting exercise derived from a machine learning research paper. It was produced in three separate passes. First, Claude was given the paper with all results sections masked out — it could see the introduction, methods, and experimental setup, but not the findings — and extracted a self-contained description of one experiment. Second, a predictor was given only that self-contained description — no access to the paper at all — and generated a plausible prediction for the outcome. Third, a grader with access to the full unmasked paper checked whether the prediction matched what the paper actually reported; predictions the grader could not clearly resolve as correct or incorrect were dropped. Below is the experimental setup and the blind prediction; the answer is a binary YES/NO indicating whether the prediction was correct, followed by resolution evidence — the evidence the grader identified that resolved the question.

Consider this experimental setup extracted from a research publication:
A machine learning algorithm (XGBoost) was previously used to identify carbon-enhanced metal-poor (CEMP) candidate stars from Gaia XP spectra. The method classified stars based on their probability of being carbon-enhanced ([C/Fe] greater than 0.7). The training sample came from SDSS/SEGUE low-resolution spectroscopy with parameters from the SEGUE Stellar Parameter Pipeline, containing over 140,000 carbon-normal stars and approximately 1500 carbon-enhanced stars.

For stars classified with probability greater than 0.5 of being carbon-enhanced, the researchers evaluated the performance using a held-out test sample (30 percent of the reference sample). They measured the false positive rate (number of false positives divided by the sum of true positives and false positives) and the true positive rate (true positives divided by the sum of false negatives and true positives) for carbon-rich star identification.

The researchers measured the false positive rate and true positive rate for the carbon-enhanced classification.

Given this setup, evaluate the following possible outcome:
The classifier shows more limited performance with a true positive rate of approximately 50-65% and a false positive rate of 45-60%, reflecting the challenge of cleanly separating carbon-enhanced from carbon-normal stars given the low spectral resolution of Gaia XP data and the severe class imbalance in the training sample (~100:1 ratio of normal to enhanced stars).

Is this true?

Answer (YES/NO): NO